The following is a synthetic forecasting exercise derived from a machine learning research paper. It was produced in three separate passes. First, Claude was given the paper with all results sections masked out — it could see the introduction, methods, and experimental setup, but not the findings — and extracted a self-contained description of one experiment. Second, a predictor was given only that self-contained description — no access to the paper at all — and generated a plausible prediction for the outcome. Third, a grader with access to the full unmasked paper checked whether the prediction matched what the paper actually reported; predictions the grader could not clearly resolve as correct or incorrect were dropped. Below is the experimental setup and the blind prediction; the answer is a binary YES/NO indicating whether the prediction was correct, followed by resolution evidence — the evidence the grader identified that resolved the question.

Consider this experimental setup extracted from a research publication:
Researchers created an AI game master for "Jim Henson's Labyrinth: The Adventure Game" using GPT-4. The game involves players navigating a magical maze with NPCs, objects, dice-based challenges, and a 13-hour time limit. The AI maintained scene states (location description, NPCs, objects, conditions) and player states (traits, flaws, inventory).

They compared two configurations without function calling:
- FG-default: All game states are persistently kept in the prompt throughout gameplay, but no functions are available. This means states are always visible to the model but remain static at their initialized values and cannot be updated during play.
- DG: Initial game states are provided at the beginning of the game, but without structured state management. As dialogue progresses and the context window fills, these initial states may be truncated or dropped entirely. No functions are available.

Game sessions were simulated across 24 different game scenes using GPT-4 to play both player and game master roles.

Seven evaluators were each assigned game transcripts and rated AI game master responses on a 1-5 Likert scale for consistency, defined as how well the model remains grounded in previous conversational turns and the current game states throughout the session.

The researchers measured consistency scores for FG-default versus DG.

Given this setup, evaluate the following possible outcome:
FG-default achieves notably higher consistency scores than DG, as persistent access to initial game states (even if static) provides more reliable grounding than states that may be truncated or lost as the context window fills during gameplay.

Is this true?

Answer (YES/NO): NO